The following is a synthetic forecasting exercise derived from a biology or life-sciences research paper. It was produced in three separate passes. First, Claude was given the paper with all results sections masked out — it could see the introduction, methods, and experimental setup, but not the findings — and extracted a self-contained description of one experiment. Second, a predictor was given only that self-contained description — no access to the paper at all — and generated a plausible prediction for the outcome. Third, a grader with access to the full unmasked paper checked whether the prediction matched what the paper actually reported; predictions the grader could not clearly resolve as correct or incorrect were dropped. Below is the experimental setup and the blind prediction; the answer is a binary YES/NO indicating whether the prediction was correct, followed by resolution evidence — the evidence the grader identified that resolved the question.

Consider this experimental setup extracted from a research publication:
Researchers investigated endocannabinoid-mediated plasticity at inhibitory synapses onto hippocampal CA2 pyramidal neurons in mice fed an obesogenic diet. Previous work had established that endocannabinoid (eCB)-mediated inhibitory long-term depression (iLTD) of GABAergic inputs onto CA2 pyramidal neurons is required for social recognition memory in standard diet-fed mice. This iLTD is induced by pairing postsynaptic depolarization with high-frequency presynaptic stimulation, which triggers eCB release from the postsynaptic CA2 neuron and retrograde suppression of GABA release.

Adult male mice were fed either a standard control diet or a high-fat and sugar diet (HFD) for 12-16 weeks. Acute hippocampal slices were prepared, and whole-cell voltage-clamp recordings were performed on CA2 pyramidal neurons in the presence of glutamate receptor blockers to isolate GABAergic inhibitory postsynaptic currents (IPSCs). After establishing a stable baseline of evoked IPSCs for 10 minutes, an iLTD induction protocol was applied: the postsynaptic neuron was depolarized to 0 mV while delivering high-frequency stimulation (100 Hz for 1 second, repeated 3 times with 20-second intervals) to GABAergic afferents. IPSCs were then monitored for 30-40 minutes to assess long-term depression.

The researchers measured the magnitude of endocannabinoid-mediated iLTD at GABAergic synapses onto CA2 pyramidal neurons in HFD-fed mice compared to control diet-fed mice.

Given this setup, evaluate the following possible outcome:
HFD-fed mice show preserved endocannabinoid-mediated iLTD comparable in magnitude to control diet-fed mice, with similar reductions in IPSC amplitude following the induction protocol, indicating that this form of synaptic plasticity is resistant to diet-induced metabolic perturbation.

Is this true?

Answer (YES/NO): YES